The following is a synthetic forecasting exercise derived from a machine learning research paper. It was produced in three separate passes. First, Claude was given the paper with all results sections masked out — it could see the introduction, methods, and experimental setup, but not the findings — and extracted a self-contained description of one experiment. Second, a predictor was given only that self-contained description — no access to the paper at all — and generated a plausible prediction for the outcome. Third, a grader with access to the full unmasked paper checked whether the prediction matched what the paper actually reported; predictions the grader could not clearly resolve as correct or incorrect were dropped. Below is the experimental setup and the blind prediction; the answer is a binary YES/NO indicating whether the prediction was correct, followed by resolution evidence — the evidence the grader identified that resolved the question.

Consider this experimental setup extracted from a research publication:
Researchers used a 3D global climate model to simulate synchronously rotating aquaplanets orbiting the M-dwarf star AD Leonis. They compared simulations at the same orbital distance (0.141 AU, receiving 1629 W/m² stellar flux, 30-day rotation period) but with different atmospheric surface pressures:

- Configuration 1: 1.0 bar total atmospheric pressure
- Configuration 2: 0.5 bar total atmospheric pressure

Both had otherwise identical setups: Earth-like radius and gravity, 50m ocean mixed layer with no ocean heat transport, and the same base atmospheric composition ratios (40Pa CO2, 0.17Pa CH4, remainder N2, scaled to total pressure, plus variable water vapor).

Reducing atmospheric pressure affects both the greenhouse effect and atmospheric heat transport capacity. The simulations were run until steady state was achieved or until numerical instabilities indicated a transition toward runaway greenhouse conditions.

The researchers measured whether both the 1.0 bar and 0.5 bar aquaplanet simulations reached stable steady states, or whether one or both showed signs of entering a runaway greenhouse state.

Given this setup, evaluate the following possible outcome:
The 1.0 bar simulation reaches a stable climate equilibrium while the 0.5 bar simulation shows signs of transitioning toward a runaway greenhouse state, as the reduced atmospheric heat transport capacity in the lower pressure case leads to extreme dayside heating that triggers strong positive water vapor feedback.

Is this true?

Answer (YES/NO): NO